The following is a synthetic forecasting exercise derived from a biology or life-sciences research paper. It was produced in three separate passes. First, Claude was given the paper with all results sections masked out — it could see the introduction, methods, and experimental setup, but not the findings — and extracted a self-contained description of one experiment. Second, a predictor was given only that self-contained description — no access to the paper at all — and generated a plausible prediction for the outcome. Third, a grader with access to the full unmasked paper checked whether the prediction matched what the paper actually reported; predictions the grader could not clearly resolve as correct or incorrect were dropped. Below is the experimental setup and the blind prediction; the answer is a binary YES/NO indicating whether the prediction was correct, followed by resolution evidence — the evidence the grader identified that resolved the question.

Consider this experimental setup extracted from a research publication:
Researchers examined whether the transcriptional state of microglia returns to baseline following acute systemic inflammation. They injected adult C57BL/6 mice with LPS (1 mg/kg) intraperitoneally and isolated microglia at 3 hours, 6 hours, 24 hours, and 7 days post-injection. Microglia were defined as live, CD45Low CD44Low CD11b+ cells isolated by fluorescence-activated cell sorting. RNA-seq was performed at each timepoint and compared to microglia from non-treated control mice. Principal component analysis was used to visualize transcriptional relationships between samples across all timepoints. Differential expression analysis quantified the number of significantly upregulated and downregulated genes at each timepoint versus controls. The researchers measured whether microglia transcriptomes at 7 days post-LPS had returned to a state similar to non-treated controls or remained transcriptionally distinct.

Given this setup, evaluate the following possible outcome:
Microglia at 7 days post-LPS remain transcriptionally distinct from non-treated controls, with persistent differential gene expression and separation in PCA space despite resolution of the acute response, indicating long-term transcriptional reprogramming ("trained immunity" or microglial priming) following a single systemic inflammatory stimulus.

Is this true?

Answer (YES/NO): NO